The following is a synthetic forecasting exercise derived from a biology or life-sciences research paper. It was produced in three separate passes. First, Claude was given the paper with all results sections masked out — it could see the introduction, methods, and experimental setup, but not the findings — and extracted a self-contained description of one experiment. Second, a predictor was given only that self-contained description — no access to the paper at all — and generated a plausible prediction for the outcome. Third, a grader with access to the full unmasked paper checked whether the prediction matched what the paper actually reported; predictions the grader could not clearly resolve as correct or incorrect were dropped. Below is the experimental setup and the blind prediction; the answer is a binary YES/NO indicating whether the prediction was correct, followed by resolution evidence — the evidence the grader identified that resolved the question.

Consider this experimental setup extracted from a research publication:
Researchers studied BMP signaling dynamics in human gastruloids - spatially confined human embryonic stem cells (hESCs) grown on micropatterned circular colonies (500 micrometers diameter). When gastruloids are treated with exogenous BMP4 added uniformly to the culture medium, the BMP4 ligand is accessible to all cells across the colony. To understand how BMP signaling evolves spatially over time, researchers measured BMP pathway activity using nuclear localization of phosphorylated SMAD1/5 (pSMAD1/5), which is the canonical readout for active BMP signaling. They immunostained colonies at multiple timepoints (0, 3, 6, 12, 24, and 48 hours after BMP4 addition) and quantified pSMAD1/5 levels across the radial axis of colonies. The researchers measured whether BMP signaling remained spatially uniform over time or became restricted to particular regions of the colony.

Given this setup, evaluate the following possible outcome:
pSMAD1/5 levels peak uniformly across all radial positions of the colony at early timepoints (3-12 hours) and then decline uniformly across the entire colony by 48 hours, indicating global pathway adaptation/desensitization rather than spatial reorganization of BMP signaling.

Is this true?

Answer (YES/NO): NO